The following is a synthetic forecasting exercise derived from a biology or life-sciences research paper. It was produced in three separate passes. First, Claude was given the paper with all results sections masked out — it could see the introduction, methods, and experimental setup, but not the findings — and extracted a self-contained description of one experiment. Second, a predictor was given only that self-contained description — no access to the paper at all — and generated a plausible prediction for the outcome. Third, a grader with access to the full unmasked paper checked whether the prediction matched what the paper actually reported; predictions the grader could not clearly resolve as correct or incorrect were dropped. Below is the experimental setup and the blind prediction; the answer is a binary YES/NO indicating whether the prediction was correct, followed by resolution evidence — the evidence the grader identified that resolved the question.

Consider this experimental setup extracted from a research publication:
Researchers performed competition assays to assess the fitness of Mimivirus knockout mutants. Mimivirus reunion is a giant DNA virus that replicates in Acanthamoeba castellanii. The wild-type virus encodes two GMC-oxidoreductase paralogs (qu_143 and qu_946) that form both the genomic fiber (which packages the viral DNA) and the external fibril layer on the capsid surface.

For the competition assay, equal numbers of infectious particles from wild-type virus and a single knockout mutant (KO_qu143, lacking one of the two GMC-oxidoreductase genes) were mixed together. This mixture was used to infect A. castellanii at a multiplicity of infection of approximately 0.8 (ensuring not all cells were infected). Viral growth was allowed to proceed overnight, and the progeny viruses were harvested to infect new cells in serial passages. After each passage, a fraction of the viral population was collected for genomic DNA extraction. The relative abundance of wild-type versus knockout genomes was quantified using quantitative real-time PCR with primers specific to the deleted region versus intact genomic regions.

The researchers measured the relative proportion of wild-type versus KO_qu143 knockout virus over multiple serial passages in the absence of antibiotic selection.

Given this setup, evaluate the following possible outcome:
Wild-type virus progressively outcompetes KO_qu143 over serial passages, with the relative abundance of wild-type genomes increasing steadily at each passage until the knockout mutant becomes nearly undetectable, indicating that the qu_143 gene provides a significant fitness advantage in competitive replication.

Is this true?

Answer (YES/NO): NO